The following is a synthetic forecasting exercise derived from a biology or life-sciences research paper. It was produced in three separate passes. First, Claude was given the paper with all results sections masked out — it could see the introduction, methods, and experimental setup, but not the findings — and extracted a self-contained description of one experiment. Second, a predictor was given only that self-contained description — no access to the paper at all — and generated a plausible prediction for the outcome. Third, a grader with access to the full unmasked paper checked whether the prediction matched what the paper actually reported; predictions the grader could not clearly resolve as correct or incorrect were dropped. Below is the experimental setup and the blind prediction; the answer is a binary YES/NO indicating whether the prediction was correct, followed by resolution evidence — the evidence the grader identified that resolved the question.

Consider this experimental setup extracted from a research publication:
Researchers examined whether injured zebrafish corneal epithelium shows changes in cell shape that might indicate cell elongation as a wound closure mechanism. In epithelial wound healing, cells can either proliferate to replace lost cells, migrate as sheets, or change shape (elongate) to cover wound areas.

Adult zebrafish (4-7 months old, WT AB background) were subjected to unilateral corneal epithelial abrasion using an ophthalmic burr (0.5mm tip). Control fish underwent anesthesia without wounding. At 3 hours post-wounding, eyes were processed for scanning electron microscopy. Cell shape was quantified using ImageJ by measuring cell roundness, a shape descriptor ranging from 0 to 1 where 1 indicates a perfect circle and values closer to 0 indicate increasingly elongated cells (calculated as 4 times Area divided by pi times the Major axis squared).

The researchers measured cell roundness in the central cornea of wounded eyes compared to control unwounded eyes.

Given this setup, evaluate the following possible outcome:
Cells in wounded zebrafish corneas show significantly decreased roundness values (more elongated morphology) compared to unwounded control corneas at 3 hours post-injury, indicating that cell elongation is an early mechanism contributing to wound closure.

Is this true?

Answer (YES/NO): YES